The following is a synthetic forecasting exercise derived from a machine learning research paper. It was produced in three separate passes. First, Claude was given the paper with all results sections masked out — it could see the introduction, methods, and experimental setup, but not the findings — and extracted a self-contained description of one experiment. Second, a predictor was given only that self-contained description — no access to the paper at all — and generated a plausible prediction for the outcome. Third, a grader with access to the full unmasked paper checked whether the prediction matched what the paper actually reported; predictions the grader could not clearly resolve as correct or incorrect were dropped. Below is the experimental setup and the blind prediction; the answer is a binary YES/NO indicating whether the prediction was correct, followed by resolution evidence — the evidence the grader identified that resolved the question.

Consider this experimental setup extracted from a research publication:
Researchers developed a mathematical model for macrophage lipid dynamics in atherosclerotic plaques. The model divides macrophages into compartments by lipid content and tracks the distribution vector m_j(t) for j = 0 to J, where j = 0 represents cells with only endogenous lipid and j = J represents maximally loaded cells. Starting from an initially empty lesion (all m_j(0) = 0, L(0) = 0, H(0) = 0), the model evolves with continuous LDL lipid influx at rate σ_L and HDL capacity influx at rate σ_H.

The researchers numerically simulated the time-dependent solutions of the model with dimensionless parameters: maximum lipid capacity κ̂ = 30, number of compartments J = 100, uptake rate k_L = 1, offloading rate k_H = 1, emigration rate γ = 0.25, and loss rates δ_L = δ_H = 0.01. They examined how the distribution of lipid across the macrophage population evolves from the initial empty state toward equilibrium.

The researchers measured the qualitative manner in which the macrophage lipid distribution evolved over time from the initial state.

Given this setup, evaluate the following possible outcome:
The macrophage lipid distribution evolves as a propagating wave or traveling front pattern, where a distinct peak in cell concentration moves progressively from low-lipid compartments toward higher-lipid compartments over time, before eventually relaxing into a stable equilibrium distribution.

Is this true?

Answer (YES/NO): NO